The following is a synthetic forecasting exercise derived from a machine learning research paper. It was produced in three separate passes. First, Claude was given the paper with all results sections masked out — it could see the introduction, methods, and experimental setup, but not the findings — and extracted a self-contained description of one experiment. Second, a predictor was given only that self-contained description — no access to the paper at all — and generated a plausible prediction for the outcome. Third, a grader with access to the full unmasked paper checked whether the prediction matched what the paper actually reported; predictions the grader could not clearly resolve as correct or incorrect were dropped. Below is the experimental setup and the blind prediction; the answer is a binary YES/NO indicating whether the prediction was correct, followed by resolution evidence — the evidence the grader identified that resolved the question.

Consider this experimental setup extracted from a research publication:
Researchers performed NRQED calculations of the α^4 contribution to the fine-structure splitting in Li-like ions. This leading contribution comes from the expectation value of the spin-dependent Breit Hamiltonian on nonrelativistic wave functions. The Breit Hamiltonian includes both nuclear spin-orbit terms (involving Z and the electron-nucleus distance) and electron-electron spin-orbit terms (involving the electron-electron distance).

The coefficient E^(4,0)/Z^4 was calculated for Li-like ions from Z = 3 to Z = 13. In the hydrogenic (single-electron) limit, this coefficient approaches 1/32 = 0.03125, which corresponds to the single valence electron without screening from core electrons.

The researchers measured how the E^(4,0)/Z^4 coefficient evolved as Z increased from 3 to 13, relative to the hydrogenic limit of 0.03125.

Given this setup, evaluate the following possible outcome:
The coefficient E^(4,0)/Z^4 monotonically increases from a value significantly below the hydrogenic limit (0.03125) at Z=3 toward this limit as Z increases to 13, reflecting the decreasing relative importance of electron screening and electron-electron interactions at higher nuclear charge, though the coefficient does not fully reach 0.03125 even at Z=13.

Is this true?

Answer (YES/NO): YES